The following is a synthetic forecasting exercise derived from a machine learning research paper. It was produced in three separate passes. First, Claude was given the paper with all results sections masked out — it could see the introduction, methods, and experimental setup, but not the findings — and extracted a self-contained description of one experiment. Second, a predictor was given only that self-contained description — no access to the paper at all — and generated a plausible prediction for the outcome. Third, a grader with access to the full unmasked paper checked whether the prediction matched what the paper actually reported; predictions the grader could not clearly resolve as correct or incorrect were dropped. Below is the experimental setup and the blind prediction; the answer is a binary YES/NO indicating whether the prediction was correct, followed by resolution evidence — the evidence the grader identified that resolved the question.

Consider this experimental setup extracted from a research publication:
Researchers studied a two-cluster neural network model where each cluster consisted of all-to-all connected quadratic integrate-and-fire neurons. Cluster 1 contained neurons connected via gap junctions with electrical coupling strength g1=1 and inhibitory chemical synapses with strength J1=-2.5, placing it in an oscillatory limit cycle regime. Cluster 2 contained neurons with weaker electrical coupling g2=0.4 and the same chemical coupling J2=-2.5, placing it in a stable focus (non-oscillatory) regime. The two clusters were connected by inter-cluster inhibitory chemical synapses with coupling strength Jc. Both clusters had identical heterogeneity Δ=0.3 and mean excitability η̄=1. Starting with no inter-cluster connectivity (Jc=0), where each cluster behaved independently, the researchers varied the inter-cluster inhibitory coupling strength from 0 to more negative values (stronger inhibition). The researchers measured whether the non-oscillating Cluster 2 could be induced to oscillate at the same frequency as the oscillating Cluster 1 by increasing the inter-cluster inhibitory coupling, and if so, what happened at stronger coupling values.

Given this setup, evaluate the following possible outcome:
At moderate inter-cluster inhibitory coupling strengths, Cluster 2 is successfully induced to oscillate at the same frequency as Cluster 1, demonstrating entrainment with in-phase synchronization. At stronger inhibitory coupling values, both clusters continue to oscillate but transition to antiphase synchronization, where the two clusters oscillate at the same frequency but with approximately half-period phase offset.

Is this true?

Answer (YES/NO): NO